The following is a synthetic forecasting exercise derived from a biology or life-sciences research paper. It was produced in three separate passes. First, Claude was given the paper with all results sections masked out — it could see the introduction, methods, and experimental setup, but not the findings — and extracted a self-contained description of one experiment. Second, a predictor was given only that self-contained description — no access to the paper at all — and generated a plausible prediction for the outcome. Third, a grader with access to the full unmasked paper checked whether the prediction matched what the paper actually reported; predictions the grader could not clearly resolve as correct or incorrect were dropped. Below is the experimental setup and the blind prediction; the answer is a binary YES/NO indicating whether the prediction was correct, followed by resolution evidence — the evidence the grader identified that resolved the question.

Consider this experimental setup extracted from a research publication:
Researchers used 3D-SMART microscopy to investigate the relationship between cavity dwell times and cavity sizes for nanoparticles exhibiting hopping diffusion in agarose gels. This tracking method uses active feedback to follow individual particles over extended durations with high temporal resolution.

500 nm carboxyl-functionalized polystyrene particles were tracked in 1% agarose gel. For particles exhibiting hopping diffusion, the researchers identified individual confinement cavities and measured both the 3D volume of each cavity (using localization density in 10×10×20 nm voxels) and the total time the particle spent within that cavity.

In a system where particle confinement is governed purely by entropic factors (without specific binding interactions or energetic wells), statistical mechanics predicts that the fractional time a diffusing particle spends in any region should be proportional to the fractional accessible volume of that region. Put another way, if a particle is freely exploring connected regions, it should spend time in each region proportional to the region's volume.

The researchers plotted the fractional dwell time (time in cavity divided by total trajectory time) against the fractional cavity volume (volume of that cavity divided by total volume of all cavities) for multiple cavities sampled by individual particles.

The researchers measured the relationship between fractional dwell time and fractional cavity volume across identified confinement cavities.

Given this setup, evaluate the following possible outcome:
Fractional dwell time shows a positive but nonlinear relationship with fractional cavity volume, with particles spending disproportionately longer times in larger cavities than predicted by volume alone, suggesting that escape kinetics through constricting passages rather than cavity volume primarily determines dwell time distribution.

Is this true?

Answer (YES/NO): NO